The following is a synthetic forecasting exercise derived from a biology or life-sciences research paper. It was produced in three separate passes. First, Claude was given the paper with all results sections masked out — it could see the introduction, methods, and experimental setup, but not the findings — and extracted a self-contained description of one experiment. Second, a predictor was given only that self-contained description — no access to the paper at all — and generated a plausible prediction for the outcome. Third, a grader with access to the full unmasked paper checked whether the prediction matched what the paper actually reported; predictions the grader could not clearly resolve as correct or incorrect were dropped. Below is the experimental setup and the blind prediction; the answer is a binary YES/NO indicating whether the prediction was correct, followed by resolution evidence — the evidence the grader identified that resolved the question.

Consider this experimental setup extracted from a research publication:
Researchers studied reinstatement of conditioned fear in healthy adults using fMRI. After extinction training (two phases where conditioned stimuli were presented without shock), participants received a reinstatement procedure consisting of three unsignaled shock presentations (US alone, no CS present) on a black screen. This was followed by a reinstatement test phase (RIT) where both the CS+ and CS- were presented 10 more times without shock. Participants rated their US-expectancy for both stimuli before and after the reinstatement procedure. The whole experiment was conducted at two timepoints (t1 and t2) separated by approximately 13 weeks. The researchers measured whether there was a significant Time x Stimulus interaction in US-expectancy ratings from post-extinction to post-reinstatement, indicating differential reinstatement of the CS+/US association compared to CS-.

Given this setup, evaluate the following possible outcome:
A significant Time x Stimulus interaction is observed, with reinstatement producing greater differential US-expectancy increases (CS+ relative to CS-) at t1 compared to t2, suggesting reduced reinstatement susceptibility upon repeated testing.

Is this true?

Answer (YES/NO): YES